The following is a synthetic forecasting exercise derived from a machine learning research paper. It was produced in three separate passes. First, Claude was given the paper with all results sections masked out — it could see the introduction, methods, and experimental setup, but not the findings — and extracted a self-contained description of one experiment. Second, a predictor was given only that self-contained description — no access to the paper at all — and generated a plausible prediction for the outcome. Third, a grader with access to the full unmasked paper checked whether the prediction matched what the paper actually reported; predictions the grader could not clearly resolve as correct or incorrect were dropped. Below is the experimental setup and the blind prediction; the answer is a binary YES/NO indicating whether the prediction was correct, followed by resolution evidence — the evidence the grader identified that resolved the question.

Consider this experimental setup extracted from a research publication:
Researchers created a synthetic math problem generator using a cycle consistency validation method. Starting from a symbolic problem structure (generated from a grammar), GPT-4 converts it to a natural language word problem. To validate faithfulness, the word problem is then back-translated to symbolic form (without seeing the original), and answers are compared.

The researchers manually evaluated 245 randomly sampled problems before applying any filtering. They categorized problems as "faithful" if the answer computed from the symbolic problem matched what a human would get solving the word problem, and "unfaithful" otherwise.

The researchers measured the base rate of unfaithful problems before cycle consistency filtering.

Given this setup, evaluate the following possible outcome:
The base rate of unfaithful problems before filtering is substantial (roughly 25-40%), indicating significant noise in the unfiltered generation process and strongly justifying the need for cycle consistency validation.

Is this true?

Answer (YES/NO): NO